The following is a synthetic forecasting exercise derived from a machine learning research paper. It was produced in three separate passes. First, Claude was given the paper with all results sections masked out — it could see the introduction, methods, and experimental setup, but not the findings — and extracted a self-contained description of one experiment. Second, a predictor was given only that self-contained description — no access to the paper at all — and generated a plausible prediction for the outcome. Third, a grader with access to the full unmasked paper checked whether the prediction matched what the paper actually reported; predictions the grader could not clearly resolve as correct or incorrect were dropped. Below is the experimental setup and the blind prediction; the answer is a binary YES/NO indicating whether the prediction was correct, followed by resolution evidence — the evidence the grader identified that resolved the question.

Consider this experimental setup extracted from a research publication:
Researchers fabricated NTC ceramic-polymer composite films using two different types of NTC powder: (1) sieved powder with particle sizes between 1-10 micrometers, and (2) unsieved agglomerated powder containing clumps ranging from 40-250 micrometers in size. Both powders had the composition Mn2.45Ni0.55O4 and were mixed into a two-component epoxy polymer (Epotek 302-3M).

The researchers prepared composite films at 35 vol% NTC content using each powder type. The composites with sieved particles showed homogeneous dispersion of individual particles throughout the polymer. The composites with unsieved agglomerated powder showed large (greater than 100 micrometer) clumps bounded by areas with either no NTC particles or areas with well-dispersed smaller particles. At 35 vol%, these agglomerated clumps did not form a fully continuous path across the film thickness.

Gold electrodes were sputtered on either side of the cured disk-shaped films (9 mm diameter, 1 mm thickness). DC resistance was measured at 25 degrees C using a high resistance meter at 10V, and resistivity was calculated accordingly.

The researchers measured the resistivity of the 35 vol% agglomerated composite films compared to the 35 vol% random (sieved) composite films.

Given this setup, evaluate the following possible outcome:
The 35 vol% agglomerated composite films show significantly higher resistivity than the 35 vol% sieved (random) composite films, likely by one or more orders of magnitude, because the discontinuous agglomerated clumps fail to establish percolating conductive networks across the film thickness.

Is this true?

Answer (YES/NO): NO